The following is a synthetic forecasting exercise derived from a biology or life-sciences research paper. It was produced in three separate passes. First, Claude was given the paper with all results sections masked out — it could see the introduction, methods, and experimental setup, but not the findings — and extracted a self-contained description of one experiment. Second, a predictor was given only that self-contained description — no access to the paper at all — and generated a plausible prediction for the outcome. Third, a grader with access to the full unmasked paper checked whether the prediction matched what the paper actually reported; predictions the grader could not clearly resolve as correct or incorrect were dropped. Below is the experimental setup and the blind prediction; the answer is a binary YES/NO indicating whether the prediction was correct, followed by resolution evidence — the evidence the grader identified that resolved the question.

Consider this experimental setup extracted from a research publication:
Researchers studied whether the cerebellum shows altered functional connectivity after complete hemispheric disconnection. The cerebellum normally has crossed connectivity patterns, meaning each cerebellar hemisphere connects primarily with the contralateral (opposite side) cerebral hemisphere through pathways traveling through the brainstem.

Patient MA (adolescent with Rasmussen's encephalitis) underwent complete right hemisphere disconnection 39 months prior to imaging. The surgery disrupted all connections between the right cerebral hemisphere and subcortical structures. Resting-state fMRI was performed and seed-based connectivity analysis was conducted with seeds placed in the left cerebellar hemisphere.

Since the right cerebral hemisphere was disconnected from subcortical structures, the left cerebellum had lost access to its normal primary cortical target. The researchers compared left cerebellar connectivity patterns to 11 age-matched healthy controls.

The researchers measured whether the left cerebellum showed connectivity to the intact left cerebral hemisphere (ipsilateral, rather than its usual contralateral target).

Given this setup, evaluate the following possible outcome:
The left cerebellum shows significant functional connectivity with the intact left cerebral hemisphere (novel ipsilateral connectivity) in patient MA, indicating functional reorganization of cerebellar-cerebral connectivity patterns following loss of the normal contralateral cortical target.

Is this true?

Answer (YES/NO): YES